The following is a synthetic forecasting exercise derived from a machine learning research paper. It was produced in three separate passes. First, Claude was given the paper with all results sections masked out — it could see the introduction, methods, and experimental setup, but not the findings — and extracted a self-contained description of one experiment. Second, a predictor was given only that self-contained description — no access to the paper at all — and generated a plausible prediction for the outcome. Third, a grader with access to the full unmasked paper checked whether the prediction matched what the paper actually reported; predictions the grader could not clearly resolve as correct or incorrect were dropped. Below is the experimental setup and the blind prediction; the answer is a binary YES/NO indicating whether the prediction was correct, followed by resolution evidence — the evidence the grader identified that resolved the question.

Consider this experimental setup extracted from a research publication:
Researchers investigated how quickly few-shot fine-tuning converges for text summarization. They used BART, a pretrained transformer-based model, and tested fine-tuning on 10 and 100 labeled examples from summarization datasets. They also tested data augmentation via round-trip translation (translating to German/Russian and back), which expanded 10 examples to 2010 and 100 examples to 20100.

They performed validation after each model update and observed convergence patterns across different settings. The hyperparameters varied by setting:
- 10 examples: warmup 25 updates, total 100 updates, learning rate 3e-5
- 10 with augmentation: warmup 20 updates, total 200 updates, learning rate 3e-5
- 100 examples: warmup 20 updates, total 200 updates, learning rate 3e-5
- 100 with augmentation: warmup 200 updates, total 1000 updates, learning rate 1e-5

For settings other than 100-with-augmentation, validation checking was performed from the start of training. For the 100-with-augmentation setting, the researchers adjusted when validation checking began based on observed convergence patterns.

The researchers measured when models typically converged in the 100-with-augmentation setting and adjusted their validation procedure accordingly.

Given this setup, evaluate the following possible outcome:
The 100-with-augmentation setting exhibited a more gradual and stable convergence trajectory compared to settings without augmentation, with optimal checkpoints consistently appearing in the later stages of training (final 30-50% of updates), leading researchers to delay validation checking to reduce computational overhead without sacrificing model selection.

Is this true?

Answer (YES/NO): NO